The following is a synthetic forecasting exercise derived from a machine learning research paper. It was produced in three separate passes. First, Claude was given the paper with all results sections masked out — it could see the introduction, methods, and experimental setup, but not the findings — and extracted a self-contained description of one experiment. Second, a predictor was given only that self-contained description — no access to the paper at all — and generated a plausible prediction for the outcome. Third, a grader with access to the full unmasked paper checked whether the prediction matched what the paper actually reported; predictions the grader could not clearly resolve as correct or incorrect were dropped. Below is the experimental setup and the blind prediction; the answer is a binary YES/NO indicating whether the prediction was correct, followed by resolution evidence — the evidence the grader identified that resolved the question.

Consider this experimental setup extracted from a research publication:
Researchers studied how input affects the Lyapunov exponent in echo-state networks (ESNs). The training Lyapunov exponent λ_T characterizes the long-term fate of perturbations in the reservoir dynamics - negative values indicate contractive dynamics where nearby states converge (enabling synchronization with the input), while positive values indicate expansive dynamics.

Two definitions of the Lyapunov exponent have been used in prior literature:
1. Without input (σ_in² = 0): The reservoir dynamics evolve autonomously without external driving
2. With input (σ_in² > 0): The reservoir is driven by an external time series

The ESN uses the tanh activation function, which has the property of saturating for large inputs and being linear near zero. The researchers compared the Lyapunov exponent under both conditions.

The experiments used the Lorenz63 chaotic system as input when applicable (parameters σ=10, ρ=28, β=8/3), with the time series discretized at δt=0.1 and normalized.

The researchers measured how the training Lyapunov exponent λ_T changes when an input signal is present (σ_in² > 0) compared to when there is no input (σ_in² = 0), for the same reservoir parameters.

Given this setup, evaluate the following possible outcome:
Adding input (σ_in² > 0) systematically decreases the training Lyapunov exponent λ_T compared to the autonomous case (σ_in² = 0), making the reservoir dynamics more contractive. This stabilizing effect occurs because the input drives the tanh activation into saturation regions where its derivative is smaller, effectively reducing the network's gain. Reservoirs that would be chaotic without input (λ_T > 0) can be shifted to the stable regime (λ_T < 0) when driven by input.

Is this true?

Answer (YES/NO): YES